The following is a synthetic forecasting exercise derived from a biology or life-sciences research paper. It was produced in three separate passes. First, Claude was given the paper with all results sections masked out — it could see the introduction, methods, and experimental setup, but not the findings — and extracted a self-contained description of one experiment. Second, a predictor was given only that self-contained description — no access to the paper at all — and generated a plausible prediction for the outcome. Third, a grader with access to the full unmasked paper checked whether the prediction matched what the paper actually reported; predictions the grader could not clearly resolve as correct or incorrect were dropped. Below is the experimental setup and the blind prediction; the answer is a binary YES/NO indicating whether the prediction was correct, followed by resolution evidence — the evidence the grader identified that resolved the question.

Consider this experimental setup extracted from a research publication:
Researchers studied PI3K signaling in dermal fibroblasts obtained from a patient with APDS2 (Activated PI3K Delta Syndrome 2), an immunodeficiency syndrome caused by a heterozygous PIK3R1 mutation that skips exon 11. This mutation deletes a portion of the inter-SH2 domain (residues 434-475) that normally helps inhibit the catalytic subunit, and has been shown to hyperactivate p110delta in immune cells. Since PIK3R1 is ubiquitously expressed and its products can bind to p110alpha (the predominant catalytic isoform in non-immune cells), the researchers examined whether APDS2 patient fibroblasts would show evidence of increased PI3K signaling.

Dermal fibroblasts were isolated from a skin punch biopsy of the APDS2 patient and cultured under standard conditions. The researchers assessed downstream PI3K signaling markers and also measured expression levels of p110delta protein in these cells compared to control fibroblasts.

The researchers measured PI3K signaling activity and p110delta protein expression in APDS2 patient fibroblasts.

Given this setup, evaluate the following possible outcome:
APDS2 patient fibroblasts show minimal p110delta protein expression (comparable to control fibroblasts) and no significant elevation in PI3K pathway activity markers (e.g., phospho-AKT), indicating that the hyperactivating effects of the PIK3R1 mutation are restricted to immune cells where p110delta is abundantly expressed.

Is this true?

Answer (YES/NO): NO